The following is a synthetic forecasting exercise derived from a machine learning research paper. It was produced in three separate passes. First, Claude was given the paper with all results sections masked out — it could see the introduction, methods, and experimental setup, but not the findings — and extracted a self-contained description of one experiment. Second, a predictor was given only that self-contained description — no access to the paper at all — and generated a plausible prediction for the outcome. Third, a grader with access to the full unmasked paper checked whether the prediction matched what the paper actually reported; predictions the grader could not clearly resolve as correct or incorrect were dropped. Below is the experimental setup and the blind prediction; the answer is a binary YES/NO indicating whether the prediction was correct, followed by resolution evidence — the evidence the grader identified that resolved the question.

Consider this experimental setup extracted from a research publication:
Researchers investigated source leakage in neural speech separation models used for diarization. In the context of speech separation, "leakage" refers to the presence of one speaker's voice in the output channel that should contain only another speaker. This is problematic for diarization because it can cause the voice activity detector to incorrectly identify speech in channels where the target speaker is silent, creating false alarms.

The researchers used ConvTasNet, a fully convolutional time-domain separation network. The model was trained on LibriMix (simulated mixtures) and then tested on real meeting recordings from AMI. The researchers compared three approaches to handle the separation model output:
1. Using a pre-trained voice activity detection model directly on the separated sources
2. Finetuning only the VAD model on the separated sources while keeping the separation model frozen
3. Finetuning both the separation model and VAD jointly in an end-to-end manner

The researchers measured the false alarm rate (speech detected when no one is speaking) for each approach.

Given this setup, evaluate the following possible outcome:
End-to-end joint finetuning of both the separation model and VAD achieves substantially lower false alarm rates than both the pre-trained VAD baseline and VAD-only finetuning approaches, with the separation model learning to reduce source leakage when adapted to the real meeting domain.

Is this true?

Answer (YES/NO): NO